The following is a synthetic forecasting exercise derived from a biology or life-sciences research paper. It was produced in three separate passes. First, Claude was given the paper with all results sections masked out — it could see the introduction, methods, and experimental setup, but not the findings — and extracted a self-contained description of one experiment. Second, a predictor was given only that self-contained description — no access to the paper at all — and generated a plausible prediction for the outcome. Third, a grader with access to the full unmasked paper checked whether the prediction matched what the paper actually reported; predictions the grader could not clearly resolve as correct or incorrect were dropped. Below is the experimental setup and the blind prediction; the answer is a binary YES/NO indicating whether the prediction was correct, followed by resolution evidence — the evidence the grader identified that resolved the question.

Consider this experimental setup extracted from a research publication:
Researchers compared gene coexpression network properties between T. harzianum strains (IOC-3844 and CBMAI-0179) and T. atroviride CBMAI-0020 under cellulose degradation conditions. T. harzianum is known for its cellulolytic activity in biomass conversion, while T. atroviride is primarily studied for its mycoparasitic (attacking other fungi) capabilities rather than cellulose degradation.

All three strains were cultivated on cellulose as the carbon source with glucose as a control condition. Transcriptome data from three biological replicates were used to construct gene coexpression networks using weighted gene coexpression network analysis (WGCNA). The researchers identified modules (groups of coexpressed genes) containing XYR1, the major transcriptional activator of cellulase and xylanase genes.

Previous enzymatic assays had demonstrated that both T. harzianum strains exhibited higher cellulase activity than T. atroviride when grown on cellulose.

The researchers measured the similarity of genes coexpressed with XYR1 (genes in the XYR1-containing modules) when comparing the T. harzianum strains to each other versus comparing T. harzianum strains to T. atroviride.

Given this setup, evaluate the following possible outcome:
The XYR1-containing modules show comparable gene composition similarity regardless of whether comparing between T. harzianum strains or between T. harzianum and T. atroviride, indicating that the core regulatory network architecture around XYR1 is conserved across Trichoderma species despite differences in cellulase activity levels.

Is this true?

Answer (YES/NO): NO